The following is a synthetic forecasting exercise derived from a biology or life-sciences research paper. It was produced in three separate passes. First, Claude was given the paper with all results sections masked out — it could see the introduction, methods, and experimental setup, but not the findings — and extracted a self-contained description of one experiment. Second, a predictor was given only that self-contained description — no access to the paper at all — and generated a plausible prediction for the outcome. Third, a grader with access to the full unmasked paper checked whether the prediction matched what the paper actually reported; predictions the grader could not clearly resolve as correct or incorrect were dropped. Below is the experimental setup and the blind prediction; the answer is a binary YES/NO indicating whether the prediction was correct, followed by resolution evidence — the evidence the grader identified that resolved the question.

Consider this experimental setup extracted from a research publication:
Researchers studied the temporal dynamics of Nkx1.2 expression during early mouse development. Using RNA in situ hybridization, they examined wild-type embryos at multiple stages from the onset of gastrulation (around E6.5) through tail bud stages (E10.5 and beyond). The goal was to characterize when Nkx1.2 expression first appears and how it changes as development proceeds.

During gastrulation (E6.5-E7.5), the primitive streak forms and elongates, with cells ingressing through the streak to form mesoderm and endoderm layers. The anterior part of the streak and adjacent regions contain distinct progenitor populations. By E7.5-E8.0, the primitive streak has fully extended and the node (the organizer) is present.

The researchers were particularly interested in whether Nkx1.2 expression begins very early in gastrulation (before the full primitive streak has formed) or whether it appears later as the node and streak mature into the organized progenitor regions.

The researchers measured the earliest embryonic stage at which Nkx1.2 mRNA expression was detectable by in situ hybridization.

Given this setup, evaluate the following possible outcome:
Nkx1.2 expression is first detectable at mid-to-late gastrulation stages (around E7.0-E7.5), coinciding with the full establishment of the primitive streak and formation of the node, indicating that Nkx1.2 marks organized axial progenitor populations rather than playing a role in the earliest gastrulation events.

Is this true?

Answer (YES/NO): YES